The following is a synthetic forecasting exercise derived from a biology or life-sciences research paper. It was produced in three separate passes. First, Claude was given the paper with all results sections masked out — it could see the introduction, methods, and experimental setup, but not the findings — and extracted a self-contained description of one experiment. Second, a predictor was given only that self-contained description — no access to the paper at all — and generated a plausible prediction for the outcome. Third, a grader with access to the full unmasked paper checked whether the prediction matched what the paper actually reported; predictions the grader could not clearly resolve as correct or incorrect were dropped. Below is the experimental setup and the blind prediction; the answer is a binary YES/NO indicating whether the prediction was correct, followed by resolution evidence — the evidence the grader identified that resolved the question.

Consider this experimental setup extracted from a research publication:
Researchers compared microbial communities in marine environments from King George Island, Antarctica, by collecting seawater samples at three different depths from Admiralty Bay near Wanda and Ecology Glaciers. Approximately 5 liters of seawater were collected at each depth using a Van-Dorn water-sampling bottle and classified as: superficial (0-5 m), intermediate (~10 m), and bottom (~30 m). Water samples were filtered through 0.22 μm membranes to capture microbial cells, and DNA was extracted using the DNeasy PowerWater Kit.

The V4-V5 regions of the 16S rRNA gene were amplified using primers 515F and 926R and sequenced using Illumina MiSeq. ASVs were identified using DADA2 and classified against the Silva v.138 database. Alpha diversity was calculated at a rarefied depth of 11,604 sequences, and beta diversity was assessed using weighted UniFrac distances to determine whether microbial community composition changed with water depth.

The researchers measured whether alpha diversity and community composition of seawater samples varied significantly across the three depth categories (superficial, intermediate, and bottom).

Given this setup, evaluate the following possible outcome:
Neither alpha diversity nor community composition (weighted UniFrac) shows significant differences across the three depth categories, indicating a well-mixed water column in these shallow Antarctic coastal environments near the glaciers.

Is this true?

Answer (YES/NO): YES